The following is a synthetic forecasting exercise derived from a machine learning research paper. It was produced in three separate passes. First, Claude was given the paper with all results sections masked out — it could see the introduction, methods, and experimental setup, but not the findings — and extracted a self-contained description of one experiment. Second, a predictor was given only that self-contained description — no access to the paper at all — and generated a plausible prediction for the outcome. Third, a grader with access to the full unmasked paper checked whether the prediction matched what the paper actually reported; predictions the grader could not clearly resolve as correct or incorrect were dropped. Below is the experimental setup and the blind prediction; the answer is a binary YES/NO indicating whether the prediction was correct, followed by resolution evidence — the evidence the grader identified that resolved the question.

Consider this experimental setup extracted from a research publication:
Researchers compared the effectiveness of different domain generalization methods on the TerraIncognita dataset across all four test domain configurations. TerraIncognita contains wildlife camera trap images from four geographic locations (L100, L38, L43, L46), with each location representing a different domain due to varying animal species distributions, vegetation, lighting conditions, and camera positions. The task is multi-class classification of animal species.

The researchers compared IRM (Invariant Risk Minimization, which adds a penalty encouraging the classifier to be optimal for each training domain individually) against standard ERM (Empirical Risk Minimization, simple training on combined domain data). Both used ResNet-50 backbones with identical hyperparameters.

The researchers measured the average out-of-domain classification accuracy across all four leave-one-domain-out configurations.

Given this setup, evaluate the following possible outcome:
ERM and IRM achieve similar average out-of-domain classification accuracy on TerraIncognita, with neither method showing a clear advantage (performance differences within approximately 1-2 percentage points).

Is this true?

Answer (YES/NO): YES